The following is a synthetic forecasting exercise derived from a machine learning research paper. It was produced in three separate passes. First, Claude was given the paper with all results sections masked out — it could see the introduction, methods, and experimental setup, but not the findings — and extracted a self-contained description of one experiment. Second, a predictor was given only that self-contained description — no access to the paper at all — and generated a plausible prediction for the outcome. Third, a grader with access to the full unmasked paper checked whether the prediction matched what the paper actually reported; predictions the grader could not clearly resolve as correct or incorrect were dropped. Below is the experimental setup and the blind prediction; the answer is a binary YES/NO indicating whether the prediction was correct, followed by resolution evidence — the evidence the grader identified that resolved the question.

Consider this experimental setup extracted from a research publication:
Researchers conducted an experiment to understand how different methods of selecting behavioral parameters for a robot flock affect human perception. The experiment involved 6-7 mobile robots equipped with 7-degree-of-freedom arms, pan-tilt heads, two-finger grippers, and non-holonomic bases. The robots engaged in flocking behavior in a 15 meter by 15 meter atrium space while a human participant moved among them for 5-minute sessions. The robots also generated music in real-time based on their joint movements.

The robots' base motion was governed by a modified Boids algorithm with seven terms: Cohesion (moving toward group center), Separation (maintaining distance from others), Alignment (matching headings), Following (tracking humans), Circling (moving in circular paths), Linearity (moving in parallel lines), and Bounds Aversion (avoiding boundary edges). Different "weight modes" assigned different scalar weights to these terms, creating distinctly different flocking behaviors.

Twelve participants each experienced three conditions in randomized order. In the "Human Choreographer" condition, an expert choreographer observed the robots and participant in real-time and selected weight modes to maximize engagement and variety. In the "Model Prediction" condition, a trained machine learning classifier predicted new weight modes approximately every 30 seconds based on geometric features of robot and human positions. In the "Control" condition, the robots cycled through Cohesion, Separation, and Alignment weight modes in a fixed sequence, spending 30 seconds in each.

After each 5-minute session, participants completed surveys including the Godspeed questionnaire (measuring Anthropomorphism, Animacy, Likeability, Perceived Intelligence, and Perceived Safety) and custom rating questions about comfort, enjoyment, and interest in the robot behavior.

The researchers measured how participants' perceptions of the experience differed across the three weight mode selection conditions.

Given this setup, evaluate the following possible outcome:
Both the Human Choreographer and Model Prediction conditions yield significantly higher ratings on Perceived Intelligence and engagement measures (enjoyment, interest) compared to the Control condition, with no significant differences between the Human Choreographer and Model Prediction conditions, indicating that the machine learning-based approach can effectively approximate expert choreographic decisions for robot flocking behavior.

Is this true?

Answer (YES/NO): NO